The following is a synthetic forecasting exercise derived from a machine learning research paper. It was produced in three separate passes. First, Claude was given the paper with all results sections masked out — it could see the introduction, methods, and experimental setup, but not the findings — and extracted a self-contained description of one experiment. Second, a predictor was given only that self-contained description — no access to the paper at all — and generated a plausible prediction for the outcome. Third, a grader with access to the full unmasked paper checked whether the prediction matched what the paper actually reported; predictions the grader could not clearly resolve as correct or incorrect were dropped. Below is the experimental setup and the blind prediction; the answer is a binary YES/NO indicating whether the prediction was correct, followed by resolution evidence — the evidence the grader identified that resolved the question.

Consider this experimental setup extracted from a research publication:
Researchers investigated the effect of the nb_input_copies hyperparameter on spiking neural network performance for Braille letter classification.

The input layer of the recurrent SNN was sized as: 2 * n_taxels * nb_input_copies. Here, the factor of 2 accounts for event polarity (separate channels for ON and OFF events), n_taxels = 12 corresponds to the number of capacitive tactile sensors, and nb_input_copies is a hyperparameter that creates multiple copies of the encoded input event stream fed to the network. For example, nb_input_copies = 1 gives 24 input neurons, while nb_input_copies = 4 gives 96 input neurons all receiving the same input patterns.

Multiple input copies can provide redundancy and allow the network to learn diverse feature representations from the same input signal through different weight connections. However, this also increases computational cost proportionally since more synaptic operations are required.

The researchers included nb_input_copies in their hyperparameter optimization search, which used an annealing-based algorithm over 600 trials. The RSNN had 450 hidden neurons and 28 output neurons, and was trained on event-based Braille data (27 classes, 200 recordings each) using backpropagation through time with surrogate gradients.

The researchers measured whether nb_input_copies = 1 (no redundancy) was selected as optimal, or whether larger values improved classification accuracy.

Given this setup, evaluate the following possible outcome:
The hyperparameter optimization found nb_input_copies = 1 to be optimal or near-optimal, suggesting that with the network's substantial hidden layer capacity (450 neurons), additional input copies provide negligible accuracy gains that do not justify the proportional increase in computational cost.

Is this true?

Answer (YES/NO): NO